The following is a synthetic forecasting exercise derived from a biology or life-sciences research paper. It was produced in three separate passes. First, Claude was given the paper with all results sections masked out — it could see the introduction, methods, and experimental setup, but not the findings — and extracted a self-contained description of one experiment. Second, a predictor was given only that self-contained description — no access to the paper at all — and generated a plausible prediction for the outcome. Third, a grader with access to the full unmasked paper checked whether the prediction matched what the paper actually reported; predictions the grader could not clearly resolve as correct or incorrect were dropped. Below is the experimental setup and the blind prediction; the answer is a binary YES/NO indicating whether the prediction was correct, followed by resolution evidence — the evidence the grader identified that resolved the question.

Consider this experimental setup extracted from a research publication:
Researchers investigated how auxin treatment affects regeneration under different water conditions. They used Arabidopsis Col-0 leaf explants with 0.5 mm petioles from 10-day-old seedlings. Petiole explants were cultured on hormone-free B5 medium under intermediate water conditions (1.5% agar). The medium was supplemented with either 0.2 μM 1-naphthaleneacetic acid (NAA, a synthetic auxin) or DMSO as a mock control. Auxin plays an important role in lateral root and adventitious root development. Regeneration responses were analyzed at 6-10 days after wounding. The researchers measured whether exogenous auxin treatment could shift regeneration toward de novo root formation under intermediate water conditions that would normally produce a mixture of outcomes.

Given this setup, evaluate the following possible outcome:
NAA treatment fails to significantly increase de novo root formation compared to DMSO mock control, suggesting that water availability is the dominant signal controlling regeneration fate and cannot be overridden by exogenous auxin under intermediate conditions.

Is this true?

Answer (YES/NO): NO